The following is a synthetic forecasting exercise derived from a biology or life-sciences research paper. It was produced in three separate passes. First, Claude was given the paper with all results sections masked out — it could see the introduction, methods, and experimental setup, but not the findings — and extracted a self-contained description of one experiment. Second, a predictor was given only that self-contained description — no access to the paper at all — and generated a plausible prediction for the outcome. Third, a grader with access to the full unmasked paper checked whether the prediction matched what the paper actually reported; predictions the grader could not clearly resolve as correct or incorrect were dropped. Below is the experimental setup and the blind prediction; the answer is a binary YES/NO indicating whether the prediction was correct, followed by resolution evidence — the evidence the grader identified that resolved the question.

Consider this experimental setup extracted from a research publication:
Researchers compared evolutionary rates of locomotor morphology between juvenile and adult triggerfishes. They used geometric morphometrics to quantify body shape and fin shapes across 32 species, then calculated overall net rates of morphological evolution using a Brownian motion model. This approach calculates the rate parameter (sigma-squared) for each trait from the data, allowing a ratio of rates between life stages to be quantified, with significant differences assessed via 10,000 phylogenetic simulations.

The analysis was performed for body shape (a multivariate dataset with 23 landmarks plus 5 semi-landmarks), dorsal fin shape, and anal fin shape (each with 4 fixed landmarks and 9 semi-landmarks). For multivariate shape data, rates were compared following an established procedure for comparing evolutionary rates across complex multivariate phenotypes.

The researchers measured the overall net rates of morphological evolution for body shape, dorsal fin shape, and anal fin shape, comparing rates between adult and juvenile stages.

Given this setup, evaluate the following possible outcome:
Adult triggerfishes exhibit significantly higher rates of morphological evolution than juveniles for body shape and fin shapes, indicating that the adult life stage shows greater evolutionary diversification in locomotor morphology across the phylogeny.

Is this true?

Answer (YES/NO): NO